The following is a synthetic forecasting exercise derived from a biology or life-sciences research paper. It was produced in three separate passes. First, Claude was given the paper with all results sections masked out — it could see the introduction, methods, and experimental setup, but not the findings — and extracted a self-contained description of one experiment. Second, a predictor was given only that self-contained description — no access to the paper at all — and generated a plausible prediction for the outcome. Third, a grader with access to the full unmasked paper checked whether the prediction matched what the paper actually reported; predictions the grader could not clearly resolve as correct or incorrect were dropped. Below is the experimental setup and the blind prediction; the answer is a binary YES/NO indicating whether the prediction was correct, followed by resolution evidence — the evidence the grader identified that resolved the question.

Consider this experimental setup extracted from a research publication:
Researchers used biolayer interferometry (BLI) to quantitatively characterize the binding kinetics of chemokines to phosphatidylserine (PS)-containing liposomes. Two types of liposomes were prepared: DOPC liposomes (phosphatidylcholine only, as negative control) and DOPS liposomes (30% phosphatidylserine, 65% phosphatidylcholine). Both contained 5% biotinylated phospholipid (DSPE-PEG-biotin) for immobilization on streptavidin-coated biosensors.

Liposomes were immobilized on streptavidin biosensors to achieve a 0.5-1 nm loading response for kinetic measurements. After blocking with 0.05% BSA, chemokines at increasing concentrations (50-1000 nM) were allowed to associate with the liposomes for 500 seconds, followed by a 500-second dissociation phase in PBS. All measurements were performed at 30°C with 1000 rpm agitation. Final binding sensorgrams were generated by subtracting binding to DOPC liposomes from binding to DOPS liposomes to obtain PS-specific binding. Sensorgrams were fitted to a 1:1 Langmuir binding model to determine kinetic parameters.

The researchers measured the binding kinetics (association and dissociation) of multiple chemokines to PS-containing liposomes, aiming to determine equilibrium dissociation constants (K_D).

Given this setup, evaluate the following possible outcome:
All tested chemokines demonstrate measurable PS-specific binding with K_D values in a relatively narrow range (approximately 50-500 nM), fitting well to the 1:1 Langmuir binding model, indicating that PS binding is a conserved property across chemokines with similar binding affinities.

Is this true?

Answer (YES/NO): NO